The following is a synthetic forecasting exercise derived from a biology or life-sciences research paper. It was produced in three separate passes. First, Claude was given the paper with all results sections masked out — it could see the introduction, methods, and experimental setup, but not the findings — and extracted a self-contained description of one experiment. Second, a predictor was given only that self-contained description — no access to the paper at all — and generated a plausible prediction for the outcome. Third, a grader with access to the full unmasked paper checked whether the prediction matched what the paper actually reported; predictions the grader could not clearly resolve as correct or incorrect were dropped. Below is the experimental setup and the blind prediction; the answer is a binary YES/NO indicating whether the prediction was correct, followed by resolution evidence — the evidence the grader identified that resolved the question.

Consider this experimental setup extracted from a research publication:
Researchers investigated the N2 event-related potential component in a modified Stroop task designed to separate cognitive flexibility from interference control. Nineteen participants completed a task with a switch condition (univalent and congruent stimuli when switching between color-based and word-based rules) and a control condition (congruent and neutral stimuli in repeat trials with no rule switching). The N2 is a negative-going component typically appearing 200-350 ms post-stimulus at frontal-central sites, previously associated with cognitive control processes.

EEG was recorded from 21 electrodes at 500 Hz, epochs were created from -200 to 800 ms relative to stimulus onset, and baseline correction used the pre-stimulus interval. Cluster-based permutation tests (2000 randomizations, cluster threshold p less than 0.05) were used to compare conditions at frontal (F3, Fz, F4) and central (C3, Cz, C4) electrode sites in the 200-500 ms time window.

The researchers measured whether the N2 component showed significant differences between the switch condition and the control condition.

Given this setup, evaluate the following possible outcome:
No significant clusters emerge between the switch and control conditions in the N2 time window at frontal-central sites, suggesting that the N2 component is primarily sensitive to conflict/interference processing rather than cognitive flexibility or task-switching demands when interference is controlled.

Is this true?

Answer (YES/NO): NO